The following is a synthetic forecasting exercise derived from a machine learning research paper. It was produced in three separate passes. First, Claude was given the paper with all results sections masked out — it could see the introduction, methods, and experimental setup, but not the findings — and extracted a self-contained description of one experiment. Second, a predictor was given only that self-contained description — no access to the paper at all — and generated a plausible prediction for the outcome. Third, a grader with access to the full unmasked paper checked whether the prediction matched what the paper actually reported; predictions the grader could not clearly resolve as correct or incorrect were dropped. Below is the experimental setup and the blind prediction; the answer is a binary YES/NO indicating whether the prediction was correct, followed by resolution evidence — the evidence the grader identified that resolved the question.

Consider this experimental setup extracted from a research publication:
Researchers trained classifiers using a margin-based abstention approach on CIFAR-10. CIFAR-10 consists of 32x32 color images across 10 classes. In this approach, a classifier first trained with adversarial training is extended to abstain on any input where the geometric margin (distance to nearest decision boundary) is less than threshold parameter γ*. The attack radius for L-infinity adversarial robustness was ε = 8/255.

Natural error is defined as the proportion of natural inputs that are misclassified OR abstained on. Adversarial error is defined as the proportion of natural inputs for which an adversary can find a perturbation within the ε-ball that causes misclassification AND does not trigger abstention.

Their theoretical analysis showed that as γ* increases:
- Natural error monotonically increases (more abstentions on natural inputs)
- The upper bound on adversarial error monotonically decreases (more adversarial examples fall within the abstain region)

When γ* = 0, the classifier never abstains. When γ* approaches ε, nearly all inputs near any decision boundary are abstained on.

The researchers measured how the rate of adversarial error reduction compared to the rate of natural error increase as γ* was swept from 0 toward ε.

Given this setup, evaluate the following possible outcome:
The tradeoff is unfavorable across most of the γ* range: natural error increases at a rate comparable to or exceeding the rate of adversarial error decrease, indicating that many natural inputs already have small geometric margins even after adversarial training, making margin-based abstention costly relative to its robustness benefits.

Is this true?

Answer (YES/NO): NO